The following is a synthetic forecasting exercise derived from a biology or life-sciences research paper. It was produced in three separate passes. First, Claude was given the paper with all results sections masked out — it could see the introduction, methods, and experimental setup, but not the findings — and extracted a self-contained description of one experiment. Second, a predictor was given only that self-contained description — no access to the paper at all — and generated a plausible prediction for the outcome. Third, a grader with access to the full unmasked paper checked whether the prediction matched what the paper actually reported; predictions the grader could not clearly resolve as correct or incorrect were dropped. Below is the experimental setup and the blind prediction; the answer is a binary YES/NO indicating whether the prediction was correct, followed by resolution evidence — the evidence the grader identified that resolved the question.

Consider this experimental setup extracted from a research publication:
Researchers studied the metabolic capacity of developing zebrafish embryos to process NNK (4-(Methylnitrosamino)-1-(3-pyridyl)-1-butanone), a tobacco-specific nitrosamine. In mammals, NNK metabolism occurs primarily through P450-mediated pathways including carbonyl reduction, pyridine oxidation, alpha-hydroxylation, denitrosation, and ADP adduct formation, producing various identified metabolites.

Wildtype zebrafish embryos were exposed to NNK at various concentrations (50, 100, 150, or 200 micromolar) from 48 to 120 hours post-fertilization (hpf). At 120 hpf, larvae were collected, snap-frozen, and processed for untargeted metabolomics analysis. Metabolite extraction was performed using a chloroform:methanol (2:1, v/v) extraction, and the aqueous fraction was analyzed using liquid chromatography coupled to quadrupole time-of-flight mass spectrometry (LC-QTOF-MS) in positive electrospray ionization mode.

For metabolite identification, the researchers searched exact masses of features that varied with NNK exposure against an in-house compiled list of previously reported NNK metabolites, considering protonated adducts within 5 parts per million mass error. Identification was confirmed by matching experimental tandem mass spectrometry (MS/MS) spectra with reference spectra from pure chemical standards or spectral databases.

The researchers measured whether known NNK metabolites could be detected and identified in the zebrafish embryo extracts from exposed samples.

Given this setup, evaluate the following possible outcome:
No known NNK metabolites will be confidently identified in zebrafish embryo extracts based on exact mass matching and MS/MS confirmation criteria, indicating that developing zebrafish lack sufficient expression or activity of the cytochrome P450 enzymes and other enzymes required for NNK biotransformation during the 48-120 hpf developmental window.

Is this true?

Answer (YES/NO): NO